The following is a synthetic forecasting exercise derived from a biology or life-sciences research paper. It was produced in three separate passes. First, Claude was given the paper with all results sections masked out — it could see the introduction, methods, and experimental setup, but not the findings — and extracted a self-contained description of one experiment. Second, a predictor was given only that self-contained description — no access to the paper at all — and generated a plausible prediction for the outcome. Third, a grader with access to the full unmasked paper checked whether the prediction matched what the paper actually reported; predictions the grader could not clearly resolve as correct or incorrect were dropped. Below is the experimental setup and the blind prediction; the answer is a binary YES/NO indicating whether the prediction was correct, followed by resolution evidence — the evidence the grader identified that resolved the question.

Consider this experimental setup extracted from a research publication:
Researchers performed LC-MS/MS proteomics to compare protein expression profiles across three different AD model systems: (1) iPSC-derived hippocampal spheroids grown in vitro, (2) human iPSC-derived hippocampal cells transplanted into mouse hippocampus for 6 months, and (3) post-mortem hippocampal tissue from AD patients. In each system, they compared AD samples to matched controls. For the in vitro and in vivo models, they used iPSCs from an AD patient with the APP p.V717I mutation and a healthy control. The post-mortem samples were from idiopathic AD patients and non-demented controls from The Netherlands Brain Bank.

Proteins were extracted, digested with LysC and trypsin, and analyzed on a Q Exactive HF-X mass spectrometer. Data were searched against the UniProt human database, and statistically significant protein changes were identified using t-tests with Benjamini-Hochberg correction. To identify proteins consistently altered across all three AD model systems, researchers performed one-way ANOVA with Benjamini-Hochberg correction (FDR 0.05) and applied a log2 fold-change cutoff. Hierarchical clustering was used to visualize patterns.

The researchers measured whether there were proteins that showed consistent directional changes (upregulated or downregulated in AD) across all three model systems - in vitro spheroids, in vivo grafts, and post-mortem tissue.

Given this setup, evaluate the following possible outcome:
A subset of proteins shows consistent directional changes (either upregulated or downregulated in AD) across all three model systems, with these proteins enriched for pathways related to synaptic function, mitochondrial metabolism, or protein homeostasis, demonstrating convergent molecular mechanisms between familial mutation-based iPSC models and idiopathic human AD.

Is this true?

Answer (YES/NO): YES